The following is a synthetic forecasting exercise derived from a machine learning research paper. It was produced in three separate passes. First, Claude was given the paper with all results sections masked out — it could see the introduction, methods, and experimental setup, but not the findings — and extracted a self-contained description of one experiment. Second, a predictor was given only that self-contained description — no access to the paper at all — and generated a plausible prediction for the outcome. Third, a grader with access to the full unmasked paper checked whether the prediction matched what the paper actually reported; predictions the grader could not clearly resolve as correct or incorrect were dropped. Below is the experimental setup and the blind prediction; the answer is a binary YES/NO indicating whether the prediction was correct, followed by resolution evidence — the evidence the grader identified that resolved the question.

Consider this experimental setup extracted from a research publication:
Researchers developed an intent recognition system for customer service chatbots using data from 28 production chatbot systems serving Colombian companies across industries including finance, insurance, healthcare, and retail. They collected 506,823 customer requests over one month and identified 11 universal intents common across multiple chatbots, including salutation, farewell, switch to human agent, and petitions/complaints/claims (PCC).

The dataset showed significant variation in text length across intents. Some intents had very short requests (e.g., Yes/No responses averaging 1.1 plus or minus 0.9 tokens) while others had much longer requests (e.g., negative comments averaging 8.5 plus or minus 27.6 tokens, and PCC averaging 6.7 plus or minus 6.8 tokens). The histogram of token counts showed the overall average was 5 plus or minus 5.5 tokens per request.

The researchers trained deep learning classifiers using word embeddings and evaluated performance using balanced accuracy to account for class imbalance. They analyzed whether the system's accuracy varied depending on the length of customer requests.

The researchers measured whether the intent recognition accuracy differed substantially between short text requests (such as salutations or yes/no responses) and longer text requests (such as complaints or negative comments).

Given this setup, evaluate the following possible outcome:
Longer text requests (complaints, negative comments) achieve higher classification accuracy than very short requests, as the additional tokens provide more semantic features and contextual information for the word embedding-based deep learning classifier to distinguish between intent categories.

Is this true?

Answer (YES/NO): NO